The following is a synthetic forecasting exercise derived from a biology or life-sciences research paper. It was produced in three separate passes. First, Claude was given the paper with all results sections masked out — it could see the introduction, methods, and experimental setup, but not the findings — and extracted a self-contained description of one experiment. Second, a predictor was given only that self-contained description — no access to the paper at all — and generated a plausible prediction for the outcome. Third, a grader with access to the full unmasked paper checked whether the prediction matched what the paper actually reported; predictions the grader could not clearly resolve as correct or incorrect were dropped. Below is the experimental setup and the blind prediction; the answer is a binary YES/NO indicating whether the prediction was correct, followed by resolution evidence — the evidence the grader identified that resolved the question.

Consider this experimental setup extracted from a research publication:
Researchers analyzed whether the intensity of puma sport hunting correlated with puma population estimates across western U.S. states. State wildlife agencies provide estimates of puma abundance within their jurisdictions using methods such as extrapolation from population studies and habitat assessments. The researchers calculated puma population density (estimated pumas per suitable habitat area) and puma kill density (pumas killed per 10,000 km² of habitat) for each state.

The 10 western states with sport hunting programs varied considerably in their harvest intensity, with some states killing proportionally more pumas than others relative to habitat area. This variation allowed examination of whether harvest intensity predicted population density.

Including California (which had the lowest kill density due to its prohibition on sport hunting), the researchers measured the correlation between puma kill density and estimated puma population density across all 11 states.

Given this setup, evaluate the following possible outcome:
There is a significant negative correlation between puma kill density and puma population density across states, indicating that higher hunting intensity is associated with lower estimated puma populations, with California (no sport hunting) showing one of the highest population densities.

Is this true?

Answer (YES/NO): NO